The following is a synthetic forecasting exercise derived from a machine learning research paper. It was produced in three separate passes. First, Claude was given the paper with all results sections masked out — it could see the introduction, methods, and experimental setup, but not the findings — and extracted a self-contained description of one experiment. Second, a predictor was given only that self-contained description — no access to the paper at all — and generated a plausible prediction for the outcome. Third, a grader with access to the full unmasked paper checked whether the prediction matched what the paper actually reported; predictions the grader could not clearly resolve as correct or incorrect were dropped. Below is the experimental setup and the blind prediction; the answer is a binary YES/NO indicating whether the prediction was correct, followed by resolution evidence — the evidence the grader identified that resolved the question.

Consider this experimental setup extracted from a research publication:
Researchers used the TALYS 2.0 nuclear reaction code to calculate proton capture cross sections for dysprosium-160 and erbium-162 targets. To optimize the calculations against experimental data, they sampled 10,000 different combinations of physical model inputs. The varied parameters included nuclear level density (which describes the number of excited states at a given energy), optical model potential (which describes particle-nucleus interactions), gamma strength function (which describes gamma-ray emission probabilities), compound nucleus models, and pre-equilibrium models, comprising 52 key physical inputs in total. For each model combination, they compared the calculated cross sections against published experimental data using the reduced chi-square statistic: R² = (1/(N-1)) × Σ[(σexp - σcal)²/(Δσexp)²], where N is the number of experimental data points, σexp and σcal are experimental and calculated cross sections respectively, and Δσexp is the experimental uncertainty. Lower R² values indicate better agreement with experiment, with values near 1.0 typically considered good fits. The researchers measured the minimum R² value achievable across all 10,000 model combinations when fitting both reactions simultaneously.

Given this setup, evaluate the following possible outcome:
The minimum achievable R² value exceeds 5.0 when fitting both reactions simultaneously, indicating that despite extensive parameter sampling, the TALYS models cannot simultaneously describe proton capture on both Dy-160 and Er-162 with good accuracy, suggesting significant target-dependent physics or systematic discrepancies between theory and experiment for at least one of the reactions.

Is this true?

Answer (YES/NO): YES